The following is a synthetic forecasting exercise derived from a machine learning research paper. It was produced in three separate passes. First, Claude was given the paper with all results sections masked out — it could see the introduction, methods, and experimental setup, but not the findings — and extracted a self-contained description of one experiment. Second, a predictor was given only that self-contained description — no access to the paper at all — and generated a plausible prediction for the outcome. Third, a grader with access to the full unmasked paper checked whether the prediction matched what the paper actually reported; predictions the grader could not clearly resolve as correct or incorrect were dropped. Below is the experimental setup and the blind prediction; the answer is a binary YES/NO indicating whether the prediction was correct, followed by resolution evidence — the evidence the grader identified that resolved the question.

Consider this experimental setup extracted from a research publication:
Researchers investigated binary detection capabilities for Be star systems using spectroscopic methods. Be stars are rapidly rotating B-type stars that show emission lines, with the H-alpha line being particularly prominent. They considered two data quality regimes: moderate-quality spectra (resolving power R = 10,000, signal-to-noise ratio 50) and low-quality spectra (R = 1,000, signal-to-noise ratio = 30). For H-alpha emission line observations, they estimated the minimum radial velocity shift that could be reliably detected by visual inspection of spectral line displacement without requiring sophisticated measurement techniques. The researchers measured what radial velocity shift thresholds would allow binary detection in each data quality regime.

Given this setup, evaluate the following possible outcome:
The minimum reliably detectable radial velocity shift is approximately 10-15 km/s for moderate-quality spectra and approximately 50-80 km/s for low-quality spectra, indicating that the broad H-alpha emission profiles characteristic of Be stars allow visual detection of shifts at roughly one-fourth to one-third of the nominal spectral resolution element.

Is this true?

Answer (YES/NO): NO